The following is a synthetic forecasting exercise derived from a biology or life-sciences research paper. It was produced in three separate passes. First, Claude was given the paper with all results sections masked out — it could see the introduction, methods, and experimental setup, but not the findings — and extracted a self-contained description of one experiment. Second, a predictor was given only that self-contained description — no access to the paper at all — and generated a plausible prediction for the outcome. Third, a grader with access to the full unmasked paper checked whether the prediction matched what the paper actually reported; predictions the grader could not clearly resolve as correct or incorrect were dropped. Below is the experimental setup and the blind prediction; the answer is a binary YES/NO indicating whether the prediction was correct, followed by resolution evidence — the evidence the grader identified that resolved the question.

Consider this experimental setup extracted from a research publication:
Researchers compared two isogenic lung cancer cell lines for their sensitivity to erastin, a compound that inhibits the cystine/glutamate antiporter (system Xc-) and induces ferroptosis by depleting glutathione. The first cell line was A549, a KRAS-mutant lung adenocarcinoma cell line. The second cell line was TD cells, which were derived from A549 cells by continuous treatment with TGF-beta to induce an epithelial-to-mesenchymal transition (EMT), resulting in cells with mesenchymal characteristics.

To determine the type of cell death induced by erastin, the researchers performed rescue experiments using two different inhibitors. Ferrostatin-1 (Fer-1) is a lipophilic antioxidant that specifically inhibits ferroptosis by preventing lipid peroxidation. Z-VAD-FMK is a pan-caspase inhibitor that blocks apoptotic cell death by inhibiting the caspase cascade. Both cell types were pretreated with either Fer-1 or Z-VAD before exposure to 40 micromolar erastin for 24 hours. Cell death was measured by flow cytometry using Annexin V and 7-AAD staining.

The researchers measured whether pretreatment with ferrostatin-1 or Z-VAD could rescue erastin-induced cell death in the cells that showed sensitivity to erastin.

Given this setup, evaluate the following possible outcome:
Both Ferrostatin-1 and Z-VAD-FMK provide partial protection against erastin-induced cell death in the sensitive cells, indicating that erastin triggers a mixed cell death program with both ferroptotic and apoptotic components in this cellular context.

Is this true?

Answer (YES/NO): NO